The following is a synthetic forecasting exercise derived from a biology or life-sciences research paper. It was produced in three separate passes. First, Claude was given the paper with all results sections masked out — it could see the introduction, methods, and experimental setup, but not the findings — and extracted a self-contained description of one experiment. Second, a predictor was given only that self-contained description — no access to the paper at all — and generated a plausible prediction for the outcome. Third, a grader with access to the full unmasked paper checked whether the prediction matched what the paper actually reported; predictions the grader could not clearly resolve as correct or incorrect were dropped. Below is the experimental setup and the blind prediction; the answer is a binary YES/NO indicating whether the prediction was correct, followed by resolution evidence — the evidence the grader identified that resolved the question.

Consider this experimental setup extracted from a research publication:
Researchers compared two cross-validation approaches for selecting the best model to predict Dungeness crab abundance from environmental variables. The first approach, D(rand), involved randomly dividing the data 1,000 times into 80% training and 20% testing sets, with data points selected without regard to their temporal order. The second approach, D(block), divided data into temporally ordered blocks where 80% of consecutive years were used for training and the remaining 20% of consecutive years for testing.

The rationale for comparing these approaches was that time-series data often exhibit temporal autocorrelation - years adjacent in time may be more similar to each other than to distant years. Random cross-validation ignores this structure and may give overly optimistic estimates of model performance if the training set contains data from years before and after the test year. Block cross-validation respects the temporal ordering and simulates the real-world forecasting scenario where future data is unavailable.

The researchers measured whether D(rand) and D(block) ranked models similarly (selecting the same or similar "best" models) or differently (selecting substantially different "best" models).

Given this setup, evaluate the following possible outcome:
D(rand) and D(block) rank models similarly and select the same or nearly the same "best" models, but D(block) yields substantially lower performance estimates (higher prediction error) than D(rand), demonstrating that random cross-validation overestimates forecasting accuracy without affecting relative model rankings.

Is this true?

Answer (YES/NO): NO